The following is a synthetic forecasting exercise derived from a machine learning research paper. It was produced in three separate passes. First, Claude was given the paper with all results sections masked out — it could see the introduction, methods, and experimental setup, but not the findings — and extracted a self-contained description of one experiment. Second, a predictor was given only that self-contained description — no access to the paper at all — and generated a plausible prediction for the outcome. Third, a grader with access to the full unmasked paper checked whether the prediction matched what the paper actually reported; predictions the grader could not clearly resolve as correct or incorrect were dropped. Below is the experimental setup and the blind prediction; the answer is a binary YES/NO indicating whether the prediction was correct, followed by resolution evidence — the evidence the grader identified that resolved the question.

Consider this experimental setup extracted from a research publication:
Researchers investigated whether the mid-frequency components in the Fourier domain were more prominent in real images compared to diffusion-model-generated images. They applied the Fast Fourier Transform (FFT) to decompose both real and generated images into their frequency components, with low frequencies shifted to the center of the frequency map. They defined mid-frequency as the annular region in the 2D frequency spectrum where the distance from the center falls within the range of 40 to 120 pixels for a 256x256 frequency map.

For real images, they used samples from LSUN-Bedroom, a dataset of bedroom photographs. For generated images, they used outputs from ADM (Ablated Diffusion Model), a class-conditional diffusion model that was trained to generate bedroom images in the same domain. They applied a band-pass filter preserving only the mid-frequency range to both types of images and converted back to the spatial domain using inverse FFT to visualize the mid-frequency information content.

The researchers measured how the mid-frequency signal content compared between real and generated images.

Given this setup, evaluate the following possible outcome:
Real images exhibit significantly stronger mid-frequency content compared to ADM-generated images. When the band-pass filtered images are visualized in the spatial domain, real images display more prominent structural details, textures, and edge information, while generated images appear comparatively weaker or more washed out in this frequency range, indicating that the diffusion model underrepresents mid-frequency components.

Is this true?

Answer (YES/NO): YES